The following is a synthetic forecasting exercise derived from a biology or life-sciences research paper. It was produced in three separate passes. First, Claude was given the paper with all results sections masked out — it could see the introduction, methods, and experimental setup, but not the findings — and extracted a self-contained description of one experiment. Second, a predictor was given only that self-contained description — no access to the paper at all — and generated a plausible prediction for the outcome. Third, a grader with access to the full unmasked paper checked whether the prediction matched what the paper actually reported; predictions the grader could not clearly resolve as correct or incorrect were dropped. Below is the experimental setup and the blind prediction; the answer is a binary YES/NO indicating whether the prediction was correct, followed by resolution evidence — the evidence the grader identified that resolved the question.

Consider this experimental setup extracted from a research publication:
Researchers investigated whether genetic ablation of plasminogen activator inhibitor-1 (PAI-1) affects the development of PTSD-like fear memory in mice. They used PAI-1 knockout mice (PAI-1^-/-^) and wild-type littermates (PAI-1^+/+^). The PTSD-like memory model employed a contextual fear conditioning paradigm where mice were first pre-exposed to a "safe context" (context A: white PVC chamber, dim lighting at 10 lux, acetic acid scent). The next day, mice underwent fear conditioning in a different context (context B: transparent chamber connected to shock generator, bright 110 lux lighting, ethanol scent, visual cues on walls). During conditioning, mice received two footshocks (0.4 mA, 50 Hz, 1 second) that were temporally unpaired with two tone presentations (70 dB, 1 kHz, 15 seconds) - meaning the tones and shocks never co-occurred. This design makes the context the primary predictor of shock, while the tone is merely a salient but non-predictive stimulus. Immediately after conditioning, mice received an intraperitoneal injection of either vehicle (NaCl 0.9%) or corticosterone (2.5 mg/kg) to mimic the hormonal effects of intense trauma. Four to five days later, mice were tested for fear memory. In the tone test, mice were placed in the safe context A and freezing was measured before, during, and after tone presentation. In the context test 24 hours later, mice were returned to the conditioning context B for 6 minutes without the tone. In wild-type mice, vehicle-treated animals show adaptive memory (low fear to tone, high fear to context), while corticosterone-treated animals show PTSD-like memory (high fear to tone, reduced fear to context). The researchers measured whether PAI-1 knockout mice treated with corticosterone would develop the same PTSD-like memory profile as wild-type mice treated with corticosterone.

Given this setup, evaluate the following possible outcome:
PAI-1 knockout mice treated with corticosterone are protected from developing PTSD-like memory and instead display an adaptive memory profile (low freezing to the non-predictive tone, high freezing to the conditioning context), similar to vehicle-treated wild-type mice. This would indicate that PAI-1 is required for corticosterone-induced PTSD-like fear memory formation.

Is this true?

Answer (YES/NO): YES